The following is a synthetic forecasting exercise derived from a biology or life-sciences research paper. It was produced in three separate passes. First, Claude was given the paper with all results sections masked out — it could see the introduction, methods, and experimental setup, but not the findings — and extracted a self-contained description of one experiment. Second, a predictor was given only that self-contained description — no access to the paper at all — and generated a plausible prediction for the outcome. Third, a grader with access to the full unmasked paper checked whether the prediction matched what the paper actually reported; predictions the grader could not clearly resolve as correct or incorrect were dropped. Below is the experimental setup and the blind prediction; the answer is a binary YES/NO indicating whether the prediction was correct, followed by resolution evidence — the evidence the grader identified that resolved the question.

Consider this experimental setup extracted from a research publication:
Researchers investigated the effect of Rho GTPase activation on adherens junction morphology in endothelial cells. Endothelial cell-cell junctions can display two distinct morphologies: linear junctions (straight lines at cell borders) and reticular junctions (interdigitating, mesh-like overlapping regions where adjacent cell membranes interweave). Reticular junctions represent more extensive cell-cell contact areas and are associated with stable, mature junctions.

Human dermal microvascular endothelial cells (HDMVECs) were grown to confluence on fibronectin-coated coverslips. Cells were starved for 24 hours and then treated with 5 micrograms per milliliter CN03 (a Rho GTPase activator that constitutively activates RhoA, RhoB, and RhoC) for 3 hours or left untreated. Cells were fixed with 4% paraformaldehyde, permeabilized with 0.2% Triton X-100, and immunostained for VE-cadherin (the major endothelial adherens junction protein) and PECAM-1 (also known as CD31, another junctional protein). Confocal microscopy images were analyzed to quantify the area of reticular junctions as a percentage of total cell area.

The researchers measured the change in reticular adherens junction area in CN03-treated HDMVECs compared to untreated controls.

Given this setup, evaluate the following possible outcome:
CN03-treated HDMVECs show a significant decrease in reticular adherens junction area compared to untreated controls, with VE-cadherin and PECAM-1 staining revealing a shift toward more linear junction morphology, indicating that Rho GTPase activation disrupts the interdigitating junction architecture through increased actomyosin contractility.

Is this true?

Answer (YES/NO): NO